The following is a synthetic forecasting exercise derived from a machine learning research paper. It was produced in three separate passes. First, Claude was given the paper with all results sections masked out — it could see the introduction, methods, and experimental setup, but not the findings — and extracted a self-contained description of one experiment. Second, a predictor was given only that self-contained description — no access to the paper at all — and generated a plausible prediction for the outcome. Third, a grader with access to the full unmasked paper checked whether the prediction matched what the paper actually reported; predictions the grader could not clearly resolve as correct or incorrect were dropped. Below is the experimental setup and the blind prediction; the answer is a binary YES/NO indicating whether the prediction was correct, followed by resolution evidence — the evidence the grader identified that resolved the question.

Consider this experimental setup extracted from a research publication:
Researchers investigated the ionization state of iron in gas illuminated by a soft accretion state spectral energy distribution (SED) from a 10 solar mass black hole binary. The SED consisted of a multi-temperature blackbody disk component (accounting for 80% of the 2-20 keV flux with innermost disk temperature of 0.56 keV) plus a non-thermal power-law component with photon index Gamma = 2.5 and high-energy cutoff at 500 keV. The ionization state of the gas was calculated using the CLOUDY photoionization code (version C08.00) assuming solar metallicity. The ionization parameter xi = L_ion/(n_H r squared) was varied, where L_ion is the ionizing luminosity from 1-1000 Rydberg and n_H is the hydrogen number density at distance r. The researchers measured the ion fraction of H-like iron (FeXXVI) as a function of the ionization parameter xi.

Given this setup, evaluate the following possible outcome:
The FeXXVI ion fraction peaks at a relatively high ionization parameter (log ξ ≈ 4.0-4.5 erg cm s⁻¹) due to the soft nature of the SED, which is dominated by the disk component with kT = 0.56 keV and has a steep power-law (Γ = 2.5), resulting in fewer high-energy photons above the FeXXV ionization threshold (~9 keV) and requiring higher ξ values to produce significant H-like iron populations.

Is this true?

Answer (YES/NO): NO